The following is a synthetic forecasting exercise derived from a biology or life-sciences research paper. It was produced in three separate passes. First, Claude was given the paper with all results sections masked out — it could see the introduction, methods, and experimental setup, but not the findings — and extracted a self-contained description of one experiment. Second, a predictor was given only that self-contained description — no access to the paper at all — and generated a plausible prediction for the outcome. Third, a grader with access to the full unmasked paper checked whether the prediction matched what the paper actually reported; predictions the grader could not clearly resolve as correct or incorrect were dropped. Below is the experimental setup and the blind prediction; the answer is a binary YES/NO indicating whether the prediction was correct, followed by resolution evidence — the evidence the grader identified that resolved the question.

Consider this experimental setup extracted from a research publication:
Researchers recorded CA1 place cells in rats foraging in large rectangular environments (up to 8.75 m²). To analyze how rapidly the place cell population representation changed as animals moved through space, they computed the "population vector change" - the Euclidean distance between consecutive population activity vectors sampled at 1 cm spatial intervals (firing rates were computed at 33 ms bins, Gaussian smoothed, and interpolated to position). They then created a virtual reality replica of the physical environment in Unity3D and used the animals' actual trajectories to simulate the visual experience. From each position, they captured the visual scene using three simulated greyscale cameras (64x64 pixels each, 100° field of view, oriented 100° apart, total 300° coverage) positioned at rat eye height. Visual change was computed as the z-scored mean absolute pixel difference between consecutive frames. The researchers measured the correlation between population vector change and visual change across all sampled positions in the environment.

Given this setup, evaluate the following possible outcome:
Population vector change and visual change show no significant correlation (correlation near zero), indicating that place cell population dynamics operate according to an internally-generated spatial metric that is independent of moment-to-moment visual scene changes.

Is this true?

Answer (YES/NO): NO